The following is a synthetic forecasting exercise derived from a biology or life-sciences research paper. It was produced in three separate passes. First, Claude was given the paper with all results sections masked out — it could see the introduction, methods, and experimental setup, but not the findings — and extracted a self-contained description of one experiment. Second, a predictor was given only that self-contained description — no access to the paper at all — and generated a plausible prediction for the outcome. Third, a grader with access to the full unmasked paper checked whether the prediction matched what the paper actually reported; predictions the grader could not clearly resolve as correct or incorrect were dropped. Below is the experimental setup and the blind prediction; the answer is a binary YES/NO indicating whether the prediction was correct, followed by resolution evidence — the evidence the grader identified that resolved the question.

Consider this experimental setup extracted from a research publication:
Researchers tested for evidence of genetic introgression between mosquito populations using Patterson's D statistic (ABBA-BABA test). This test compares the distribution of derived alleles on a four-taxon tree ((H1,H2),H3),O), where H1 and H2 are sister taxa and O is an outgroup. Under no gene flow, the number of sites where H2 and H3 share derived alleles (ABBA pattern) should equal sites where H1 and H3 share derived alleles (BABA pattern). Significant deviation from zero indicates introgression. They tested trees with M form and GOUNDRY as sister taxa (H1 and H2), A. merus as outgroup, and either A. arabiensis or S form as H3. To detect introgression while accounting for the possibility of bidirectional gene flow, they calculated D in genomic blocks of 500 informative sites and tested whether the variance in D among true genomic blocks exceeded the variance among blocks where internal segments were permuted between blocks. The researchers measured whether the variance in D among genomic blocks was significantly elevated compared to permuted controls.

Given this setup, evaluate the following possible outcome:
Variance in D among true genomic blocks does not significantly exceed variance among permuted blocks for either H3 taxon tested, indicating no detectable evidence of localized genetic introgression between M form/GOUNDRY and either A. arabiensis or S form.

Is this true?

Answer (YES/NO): NO